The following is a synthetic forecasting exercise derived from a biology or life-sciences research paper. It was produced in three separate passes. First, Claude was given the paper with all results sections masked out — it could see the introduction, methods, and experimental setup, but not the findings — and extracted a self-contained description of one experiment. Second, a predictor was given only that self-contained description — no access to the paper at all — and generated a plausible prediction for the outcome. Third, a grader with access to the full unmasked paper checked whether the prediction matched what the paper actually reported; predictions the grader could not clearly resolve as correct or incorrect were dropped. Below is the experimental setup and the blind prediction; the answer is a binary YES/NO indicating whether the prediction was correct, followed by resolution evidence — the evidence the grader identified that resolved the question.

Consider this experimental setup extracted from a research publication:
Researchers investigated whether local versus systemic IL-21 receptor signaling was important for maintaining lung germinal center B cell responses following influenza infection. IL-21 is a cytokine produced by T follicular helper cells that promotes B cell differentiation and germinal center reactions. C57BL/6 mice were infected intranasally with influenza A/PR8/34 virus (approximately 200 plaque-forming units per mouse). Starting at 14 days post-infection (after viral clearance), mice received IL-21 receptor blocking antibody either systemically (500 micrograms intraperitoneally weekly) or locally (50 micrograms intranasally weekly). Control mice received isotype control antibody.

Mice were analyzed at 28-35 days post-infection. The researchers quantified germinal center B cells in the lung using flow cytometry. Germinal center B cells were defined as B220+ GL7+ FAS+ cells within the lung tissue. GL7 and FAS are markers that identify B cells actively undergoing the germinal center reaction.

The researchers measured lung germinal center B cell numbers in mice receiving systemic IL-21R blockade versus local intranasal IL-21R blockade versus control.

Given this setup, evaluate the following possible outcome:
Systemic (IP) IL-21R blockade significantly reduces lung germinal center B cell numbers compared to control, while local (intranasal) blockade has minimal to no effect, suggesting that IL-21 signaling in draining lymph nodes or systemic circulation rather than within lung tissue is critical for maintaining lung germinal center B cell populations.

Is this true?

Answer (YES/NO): NO